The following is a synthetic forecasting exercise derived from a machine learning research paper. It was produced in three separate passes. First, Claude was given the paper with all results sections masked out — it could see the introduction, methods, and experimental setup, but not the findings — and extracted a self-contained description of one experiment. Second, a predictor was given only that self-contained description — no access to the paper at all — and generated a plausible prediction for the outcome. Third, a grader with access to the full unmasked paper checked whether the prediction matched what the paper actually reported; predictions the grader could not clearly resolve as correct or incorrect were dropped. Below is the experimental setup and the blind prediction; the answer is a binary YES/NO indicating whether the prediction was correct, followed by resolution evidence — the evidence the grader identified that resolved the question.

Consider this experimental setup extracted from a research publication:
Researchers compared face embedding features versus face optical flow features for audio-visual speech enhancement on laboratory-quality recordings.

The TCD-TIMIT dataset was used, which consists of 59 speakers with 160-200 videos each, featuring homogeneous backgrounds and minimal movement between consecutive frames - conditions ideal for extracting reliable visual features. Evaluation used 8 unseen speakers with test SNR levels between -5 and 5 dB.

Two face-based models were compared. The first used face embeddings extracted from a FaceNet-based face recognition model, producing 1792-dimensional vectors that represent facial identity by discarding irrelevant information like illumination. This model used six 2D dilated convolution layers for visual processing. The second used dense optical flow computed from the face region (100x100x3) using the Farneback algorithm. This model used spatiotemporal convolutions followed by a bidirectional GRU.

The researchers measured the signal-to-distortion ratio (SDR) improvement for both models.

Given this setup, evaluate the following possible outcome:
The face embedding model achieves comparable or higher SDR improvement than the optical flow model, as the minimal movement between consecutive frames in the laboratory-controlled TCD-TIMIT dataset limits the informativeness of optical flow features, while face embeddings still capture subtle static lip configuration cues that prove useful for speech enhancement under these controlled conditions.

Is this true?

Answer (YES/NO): YES